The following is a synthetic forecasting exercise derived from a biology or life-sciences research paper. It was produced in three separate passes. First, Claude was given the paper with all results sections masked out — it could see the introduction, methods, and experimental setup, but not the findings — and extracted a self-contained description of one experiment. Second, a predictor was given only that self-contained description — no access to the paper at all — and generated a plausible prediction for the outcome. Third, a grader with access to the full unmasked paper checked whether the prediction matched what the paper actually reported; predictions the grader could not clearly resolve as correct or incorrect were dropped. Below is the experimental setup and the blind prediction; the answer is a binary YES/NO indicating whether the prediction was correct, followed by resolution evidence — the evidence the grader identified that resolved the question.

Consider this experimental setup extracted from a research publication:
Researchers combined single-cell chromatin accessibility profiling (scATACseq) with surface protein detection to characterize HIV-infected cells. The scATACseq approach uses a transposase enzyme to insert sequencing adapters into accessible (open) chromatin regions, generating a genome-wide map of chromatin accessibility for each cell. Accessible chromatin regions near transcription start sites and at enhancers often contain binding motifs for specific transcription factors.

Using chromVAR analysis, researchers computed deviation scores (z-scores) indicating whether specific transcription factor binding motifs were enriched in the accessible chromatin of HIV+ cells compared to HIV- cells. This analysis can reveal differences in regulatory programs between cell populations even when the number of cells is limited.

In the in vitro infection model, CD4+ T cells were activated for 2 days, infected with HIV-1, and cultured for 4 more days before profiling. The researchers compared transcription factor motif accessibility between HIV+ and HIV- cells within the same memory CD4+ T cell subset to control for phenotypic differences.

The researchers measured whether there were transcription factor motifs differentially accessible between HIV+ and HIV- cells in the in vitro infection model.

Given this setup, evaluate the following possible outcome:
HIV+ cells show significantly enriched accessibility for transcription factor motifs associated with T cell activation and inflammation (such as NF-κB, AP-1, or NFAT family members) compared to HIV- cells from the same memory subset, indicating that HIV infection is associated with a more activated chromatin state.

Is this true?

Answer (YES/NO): YES